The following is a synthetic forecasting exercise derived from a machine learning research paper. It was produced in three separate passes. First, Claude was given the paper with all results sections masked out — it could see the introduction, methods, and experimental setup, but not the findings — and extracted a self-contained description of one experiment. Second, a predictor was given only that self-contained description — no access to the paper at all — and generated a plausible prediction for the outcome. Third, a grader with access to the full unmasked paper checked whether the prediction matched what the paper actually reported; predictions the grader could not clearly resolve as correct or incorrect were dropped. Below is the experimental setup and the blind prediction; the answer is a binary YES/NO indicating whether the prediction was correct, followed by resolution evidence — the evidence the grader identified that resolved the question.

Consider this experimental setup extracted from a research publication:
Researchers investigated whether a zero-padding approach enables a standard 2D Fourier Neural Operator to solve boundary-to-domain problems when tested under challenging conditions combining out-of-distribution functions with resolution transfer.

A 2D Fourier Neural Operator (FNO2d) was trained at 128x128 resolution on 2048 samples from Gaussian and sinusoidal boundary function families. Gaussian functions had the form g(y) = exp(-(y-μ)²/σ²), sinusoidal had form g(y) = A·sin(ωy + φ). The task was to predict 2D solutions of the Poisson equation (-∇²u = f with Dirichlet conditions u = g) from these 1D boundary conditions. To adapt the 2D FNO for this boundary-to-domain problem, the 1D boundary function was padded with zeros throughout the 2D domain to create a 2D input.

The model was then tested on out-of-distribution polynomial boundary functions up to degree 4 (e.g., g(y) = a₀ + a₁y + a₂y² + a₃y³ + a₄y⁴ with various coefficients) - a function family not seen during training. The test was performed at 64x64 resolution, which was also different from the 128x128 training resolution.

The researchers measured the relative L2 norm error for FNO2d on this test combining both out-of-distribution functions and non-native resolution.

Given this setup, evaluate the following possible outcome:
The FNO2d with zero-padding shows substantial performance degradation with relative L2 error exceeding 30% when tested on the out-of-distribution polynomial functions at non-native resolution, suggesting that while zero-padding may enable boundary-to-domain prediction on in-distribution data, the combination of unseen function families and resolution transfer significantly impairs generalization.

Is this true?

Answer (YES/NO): YES